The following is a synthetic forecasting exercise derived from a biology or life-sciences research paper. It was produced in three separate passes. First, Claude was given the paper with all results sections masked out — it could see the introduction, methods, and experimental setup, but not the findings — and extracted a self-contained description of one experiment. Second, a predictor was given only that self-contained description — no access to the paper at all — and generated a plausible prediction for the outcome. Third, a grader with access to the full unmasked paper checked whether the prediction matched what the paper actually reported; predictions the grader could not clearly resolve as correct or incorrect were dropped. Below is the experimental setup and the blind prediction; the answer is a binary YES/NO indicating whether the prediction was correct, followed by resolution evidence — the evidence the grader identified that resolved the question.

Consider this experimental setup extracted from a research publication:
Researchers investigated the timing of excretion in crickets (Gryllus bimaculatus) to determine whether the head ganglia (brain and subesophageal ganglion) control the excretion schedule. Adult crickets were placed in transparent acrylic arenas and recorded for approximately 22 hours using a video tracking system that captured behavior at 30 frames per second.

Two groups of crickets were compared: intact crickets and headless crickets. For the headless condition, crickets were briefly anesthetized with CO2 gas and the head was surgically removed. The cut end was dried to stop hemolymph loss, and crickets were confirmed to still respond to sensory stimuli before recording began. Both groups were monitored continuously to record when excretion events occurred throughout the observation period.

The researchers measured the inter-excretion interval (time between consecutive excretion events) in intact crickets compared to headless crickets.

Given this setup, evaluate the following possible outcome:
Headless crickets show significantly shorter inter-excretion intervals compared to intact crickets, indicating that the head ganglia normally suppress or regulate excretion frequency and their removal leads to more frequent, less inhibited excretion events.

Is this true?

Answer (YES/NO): NO